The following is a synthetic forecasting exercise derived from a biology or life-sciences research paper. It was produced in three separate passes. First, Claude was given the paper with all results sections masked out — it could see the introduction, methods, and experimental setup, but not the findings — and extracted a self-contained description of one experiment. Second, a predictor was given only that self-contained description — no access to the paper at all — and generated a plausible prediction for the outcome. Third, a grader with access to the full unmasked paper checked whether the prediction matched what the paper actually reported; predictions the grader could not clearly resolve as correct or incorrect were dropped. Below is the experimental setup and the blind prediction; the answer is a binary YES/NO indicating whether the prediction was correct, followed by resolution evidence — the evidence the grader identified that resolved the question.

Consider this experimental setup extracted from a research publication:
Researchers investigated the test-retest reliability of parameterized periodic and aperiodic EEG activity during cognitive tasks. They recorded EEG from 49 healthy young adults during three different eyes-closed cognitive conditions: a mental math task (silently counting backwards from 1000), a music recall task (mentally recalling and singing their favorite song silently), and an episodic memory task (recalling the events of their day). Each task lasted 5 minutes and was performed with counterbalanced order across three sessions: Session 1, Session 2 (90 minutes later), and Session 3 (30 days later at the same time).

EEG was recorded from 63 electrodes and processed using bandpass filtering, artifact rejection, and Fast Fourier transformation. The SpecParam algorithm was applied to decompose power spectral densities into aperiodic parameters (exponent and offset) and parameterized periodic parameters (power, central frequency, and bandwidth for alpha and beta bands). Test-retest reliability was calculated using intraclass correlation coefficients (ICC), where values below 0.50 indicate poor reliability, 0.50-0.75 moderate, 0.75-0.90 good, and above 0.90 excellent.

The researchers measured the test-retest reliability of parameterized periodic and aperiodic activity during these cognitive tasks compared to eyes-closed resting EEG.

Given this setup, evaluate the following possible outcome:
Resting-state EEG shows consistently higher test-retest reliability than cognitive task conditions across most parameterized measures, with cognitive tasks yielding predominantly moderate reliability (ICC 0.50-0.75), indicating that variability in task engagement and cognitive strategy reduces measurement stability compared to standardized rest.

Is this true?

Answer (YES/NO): NO